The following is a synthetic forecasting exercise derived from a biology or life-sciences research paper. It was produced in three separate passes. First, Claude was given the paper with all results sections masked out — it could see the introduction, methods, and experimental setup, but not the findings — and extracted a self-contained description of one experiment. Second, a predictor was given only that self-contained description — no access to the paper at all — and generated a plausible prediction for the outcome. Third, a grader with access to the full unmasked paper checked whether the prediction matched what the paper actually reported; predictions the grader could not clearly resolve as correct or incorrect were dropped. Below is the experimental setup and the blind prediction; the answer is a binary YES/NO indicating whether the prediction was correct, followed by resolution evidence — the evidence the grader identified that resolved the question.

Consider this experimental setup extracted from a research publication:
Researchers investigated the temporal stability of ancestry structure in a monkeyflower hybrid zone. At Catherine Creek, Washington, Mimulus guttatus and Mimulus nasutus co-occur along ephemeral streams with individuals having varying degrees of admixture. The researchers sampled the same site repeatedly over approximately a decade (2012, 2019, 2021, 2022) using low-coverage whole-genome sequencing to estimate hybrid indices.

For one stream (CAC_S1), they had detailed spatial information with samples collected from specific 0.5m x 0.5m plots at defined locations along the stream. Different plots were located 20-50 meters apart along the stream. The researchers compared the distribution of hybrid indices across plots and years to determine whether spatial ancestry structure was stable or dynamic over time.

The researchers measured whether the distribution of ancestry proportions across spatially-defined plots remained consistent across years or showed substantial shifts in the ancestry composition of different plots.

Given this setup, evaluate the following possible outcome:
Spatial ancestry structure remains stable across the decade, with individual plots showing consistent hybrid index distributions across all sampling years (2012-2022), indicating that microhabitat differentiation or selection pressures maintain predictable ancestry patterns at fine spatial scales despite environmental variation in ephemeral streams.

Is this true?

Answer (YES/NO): YES